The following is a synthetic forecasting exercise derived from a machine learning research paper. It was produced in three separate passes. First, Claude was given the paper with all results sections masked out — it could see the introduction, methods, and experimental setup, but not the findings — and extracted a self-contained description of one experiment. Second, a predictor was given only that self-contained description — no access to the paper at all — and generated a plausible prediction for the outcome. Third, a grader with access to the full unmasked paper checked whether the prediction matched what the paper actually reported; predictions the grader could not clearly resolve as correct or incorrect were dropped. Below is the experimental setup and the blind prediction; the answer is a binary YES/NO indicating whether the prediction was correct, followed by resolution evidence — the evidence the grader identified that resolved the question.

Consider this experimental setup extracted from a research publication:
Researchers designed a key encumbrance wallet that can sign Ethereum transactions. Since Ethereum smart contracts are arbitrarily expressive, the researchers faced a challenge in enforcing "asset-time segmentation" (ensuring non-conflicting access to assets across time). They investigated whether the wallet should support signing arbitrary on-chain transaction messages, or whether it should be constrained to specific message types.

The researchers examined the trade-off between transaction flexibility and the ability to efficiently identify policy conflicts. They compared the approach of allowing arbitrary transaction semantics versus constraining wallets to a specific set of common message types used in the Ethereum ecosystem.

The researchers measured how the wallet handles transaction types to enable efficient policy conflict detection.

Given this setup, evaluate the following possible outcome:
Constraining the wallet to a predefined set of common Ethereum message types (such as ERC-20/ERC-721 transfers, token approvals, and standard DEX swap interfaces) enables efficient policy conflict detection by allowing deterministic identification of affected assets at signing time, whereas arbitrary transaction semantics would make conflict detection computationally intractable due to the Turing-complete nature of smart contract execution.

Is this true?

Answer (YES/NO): NO